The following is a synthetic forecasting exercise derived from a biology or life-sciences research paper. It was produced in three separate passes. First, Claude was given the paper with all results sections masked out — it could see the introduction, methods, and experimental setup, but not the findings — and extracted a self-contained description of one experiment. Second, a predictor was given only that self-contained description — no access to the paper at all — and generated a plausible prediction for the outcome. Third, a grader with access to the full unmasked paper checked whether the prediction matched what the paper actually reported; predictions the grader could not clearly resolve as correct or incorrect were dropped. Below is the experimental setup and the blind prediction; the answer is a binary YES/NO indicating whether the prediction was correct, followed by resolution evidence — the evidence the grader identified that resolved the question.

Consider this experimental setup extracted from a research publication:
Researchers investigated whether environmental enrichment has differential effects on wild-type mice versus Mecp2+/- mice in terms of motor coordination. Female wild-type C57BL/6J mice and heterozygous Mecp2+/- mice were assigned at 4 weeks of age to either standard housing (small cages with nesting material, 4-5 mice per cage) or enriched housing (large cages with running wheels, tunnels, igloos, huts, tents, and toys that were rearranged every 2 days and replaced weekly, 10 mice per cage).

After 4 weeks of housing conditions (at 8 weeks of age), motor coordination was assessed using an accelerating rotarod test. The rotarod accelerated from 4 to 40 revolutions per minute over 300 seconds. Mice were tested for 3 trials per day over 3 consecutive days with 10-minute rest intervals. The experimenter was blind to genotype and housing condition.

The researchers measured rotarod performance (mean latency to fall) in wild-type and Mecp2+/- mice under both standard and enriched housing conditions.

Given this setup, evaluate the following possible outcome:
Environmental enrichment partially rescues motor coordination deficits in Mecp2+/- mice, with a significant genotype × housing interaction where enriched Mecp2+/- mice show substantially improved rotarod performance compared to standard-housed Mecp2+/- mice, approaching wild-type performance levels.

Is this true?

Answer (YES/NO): NO